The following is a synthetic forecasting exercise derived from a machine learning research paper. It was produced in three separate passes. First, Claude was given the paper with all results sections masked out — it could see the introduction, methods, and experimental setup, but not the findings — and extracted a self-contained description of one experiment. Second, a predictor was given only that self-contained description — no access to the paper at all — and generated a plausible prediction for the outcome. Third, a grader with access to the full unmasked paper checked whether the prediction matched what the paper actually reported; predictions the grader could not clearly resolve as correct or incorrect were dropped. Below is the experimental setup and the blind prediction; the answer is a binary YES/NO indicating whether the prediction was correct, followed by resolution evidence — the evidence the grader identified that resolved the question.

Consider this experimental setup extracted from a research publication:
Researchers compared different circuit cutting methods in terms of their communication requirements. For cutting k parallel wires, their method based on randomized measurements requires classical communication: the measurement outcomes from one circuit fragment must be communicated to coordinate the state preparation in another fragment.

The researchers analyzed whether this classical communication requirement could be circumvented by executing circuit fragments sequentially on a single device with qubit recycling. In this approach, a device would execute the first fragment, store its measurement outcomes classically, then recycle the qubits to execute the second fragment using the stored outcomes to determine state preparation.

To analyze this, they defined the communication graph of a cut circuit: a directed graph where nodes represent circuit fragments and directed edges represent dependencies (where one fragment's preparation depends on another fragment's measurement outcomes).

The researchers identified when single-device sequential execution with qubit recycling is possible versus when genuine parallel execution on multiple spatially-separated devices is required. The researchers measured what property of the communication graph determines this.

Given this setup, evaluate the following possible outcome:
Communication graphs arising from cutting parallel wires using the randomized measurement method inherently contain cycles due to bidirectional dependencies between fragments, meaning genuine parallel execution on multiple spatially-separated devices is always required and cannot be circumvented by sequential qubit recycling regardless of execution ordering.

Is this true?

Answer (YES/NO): NO